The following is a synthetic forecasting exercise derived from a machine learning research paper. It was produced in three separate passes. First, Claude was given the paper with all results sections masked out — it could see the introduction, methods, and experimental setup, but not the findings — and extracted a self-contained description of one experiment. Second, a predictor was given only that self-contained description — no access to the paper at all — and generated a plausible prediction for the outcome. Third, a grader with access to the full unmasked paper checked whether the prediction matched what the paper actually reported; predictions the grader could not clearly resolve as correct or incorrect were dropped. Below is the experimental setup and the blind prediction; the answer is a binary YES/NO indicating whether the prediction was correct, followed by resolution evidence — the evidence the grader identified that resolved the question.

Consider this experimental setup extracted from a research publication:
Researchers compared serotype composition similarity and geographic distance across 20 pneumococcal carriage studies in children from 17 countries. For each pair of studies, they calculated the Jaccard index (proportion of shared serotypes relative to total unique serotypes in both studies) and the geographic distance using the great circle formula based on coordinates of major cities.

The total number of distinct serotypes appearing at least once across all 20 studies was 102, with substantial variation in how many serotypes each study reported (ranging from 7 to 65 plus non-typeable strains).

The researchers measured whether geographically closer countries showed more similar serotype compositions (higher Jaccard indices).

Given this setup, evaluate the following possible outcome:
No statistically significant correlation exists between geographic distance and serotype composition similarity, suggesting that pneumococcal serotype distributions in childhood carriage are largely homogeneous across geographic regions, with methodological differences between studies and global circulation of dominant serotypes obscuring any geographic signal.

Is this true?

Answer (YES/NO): NO